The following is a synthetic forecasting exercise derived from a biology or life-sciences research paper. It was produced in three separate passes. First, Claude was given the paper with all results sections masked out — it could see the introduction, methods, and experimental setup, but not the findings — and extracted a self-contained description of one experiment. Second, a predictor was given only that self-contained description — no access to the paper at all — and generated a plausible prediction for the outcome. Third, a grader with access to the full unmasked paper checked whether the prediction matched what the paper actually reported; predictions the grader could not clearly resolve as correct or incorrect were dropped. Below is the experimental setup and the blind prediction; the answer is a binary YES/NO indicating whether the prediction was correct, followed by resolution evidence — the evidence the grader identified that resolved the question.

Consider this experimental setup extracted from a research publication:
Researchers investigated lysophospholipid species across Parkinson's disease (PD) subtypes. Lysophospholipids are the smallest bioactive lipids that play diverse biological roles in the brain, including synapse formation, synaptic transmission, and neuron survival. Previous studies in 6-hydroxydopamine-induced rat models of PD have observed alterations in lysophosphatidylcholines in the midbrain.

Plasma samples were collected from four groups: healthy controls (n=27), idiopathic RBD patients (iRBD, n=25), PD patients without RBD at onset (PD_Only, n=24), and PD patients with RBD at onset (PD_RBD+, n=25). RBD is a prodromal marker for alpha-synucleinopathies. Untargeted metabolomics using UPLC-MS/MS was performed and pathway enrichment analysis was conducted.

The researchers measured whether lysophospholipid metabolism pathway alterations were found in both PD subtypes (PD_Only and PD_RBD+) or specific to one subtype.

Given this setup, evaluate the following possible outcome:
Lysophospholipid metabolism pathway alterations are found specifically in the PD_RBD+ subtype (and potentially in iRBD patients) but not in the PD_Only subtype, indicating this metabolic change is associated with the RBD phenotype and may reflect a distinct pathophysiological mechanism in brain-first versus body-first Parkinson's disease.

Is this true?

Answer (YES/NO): NO